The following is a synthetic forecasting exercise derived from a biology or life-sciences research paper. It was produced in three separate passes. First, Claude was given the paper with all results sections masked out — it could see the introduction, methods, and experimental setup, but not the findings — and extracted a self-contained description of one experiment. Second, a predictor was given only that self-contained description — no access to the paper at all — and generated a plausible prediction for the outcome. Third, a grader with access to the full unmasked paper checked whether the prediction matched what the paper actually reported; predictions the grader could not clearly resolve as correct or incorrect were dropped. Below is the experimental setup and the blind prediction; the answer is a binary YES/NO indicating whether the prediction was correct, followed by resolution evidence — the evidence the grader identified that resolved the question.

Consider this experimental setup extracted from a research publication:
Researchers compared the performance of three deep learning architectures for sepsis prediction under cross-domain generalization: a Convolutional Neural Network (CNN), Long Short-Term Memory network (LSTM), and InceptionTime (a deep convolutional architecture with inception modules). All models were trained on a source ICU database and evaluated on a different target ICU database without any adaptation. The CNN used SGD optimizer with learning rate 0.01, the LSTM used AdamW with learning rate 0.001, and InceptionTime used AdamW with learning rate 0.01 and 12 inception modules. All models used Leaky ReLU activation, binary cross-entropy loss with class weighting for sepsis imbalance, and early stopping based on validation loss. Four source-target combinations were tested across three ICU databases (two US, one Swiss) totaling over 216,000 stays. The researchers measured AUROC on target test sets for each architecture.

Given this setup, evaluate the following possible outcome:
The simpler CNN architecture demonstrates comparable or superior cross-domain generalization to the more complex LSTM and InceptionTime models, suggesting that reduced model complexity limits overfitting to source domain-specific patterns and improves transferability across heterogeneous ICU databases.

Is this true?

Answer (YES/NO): YES